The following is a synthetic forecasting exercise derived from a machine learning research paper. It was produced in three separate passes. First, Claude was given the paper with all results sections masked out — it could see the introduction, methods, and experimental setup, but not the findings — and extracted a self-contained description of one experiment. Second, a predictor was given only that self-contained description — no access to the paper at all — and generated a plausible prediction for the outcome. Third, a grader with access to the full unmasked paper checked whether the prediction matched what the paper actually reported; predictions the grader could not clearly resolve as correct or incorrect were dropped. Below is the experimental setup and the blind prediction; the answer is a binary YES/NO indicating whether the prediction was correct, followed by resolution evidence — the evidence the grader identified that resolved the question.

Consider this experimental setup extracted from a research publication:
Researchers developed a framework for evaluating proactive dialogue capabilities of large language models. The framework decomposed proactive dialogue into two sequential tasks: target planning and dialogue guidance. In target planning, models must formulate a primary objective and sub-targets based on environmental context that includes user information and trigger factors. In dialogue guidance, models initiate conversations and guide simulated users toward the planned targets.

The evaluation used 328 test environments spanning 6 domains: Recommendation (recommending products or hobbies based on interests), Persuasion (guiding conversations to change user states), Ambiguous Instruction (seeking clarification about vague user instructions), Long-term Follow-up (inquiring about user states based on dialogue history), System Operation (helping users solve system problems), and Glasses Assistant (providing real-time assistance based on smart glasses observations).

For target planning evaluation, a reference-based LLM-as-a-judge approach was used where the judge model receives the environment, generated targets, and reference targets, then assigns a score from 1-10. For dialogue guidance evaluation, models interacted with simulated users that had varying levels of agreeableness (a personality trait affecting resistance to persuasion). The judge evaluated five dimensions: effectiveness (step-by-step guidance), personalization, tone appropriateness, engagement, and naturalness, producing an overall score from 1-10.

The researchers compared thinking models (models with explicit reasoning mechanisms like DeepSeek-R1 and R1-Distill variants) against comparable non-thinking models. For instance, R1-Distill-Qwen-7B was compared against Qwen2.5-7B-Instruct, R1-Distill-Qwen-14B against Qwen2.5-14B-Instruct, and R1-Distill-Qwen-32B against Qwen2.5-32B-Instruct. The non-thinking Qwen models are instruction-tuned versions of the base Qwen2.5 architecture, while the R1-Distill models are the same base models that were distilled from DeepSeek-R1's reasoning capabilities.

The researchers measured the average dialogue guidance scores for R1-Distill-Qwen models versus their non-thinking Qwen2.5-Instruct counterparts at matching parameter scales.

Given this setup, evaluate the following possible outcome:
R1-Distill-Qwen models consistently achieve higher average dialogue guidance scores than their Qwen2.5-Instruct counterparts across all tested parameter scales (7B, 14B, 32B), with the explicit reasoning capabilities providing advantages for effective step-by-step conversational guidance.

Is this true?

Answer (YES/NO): NO